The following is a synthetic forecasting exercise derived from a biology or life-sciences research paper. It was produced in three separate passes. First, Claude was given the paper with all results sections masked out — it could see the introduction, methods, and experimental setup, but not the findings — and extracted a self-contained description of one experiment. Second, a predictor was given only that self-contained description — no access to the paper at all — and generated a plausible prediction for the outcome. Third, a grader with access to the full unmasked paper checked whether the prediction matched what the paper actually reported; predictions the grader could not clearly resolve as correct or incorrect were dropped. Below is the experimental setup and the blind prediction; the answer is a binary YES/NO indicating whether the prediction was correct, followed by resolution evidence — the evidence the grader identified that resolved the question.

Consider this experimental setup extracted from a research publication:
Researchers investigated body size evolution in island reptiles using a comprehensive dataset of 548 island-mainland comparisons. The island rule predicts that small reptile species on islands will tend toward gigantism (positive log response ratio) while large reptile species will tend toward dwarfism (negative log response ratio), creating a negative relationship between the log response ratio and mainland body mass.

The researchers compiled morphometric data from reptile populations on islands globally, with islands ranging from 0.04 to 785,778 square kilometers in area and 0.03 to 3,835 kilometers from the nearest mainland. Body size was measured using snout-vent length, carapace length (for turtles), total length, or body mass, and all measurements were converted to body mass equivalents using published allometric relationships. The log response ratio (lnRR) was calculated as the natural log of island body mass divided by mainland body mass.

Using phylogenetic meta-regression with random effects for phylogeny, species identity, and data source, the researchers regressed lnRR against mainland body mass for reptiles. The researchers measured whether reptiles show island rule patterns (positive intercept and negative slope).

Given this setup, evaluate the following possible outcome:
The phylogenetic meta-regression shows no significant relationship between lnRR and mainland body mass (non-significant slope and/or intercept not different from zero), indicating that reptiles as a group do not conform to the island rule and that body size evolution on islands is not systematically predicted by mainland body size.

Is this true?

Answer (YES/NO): NO